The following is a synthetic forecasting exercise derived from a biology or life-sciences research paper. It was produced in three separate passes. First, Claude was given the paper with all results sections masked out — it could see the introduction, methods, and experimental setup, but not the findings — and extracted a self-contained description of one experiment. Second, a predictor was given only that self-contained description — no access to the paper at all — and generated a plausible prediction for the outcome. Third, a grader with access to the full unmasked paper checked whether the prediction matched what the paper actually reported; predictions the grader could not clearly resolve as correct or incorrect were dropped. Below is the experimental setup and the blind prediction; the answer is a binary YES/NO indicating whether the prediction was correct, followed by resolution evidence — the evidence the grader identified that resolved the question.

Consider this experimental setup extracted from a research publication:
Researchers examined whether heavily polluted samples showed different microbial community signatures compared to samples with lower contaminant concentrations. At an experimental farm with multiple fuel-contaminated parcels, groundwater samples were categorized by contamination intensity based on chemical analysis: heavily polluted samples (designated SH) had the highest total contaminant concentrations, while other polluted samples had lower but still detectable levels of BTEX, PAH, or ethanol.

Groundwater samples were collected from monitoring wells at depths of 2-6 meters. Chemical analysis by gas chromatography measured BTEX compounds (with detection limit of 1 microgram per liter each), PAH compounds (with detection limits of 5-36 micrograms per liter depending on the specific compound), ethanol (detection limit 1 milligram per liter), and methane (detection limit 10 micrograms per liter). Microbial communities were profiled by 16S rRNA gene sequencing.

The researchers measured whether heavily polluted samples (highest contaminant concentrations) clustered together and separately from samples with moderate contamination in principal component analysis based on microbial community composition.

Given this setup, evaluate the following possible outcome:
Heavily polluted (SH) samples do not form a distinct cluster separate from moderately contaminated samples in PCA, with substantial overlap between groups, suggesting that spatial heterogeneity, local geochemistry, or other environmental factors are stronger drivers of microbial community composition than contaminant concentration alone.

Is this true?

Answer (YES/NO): NO